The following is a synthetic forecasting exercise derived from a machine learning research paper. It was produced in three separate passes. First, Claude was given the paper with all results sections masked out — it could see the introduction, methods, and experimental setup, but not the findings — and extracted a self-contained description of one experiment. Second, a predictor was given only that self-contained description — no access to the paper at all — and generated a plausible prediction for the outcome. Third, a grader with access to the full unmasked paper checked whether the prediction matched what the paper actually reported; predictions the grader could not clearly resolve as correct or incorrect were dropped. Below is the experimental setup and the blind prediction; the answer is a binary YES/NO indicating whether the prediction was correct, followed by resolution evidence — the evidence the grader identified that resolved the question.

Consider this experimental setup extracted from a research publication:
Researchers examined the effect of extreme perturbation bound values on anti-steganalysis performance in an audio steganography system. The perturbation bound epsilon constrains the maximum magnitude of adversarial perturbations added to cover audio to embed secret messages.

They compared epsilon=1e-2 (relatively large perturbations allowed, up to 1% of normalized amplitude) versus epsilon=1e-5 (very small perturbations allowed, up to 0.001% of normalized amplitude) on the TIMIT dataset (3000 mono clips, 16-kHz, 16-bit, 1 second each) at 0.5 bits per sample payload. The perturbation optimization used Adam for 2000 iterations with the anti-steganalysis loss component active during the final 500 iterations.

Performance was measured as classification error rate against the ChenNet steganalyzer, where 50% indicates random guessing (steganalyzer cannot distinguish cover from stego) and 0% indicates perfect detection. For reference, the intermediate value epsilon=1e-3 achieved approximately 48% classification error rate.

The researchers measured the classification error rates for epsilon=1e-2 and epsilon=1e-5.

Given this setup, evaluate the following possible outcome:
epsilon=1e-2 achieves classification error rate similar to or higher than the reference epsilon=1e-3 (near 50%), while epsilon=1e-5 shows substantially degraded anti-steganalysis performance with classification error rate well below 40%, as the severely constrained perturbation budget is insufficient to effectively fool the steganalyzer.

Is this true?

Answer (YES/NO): NO